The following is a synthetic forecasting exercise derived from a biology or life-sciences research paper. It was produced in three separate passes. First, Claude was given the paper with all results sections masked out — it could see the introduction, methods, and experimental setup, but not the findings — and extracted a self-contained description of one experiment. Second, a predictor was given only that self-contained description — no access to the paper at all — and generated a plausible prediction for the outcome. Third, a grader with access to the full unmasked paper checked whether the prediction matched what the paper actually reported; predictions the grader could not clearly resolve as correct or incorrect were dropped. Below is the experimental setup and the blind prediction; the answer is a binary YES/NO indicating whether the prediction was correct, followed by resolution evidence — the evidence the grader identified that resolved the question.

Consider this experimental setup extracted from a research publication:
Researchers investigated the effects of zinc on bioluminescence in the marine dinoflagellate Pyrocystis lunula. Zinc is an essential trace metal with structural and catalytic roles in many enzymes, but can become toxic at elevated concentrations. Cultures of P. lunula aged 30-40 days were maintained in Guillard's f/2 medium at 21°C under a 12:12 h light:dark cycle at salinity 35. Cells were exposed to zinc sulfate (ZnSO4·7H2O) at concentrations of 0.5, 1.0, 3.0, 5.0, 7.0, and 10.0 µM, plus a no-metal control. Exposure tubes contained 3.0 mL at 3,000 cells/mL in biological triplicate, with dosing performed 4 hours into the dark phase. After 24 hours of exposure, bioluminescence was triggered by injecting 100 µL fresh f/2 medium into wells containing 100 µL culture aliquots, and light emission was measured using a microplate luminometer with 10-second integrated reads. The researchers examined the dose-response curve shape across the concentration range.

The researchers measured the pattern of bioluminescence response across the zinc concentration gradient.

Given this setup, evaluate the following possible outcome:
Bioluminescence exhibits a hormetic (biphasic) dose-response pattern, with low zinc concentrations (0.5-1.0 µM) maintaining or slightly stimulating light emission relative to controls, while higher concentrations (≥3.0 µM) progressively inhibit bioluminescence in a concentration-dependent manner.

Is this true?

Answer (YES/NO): NO